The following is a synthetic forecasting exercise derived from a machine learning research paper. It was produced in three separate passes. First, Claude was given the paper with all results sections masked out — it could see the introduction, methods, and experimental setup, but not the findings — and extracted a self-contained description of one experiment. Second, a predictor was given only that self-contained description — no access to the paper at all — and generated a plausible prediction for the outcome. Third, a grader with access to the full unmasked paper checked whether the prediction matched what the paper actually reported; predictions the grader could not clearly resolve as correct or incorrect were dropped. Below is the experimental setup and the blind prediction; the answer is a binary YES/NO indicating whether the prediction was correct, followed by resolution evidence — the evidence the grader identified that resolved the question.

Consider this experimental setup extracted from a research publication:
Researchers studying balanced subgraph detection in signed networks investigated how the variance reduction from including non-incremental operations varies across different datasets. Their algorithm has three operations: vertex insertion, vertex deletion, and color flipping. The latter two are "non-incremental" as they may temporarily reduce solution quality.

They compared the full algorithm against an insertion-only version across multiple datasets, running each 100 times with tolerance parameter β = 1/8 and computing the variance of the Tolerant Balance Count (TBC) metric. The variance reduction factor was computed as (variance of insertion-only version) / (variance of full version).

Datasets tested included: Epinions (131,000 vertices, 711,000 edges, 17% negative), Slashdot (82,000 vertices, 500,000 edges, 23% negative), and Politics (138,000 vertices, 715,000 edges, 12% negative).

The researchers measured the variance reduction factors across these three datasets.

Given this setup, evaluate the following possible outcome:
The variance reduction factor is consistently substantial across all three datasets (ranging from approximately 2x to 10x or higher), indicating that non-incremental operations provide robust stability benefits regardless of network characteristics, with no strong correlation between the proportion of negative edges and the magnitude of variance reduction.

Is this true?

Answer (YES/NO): NO